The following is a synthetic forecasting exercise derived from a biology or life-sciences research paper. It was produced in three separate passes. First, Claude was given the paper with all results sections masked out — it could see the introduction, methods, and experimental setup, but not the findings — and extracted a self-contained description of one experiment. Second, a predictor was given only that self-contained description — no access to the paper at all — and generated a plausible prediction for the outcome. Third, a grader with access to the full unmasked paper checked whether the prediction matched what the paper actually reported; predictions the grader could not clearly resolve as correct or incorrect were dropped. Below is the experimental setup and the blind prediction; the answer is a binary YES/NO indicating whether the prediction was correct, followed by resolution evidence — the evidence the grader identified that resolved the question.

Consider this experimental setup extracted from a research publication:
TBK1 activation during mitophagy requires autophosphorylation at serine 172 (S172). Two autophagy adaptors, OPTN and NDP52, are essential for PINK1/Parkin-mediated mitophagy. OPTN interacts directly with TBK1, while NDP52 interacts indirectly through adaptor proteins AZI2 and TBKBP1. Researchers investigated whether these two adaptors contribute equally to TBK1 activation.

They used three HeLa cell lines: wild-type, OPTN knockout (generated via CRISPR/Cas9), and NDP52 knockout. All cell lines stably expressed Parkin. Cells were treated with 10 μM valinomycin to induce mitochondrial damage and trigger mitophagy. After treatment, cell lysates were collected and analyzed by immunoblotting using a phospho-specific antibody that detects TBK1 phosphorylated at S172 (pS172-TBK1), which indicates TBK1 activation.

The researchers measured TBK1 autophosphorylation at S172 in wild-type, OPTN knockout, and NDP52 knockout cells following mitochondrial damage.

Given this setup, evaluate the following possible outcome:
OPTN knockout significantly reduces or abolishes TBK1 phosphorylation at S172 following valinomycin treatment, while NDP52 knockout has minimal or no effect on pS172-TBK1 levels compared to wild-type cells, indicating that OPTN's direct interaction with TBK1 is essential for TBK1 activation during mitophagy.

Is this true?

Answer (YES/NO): YES